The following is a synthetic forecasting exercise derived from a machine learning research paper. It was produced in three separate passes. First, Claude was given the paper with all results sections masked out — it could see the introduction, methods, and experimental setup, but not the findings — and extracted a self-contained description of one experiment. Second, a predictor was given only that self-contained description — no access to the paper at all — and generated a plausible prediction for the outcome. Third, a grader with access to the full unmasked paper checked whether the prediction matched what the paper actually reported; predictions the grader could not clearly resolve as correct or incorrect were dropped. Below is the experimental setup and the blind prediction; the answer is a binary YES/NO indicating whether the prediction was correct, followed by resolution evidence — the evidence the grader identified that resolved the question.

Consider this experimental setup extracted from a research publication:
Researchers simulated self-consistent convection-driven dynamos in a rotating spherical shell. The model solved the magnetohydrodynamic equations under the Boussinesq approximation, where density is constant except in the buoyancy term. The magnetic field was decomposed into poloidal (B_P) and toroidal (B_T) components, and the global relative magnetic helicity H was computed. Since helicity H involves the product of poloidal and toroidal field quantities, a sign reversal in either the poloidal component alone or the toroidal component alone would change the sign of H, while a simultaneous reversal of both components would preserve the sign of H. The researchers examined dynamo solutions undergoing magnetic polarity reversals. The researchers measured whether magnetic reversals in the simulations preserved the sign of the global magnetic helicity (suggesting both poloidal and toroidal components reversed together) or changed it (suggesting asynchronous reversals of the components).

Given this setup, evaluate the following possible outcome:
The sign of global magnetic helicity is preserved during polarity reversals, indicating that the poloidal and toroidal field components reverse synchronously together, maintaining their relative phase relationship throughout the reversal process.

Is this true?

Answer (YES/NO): NO